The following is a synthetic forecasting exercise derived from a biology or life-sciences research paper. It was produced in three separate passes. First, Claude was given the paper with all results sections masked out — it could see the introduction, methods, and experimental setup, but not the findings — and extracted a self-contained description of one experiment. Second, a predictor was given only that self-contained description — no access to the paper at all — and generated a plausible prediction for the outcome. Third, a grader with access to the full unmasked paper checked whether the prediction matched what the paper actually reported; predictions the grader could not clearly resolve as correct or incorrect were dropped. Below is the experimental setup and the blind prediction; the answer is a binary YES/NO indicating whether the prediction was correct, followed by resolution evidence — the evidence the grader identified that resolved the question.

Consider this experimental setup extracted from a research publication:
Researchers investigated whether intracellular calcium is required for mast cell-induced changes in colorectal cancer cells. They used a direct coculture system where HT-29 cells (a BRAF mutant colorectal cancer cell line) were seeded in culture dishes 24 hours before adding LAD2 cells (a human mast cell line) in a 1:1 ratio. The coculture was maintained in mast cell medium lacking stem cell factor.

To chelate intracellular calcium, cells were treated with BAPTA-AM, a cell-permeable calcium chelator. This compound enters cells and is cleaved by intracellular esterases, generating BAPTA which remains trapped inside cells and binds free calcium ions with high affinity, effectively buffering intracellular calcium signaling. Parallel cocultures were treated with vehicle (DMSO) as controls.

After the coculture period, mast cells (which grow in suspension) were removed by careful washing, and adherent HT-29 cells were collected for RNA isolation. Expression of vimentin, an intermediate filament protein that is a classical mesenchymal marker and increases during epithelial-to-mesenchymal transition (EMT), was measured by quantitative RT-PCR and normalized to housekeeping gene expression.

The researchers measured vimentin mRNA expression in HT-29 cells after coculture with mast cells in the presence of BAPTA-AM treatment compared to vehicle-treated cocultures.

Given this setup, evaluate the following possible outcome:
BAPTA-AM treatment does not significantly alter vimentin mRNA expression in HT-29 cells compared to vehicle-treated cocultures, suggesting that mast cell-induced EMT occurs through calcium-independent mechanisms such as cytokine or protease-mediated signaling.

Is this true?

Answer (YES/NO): NO